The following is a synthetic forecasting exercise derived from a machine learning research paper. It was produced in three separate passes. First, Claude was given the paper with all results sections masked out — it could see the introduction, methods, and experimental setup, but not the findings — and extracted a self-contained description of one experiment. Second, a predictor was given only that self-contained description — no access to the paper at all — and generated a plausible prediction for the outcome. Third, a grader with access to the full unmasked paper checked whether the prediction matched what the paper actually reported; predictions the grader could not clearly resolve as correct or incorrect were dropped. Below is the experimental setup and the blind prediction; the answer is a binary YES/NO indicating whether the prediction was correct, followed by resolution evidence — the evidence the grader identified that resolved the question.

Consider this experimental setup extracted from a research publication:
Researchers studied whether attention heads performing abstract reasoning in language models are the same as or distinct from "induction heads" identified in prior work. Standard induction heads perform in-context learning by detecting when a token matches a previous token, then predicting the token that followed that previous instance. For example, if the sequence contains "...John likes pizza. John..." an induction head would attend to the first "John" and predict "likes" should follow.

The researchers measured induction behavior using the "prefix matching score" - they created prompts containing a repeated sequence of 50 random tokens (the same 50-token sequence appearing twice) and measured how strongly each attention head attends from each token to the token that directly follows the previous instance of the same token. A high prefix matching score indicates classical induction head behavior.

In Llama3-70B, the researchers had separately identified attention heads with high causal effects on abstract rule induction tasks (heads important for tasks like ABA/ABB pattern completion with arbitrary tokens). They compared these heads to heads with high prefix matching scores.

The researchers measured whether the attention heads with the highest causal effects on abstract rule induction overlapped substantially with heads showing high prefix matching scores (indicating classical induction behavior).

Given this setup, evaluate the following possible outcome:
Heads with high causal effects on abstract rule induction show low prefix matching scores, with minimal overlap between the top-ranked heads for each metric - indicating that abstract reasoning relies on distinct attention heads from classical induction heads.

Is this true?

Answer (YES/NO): YES